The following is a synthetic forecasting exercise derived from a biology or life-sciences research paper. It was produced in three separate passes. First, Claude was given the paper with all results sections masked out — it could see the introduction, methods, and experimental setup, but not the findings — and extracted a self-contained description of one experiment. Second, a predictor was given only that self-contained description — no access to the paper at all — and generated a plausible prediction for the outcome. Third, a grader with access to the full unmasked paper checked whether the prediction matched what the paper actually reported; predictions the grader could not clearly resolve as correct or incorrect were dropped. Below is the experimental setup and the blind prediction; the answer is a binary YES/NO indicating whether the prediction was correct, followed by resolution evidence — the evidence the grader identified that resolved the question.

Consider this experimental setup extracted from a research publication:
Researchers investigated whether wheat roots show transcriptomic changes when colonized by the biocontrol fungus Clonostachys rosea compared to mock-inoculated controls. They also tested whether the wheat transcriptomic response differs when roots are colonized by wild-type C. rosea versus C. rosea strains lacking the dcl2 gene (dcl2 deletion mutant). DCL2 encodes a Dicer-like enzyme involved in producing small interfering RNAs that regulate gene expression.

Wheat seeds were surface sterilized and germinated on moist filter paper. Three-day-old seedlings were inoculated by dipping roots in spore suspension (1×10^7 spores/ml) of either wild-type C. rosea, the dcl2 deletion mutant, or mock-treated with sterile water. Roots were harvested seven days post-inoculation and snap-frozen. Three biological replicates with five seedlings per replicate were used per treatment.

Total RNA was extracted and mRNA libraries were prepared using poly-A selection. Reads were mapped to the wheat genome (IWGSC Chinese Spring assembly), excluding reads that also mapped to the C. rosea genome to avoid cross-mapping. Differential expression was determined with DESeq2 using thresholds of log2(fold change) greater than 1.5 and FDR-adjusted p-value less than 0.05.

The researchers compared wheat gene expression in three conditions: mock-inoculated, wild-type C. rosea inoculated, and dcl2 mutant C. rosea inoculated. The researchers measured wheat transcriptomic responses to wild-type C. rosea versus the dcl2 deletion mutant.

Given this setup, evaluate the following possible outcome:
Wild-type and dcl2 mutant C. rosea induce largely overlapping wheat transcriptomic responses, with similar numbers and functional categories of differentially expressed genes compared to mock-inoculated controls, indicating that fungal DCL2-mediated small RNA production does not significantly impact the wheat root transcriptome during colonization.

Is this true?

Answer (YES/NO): NO